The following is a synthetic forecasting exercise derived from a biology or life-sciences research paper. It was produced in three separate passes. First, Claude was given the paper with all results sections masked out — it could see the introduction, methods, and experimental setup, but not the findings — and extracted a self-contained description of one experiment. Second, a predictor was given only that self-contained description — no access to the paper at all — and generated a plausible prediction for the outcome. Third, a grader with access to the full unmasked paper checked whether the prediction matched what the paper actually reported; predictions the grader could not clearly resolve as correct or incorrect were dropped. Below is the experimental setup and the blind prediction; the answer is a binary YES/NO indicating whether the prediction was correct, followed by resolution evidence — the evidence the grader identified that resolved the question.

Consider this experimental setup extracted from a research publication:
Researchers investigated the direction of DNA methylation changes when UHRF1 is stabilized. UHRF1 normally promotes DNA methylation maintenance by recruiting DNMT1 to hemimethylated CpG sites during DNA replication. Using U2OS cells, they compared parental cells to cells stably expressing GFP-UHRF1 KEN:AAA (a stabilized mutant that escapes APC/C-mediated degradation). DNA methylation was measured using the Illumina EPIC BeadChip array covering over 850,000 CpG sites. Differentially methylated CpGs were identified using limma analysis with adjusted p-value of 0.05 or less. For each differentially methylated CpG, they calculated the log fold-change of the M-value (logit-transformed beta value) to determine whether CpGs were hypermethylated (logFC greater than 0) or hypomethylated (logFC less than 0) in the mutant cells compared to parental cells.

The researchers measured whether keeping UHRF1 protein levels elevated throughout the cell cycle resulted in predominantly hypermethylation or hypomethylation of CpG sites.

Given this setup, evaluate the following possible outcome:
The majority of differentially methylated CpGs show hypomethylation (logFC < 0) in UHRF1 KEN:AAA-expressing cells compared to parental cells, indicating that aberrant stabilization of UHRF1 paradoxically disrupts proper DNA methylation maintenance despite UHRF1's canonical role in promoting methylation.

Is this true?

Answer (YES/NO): NO